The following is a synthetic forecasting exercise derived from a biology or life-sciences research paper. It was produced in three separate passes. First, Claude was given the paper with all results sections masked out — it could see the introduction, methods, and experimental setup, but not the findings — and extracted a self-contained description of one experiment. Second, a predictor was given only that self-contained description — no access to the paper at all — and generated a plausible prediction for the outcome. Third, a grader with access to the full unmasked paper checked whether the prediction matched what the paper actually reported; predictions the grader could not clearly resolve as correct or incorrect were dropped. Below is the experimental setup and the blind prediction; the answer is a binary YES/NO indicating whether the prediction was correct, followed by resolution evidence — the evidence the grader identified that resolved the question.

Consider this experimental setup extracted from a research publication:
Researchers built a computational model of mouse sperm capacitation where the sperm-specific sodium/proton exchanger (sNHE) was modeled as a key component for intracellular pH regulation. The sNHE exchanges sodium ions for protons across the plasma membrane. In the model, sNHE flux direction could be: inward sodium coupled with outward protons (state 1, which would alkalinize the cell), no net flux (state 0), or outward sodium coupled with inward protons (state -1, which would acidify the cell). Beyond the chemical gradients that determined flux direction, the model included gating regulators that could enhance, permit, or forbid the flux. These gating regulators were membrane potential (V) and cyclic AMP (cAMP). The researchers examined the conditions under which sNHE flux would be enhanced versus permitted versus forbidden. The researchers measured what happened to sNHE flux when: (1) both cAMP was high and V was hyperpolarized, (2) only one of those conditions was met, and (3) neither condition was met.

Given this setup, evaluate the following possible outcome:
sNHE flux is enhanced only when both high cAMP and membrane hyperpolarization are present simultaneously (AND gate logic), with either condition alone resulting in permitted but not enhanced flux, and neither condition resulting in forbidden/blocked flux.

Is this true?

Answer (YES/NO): YES